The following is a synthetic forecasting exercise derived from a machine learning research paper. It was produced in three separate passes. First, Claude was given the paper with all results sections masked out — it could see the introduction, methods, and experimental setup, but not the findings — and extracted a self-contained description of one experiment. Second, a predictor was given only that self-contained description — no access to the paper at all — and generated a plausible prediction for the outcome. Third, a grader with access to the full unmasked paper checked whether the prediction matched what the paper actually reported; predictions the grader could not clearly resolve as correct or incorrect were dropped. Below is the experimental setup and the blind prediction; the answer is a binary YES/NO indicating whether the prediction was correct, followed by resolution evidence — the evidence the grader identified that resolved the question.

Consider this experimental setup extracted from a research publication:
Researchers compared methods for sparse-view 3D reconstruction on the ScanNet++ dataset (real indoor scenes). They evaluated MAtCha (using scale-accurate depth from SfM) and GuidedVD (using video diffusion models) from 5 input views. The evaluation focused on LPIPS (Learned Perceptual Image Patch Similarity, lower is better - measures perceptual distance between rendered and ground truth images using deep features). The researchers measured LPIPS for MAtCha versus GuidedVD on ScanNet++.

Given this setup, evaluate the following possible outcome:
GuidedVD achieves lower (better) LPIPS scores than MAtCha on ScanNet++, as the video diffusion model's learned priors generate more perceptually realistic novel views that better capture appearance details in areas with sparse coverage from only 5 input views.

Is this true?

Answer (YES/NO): YES